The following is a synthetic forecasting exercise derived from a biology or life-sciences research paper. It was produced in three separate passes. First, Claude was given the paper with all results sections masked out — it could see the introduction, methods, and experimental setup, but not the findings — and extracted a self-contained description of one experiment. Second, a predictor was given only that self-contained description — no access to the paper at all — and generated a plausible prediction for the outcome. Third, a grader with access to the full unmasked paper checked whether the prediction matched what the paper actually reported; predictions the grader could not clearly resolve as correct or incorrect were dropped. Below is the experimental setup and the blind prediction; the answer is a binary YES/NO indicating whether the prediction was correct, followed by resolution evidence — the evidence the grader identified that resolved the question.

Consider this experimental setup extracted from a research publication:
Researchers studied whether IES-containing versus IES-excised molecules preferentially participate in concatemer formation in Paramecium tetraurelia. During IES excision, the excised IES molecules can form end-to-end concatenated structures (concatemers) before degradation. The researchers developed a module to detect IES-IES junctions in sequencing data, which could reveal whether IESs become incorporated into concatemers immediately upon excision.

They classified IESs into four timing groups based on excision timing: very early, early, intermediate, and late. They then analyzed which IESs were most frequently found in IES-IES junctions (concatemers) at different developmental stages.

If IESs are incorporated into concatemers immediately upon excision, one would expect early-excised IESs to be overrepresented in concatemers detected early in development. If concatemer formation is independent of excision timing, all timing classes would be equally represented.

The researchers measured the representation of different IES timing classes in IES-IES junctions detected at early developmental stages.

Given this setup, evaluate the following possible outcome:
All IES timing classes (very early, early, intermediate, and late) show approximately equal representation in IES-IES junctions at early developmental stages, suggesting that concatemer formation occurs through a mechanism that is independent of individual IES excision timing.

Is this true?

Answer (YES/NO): NO